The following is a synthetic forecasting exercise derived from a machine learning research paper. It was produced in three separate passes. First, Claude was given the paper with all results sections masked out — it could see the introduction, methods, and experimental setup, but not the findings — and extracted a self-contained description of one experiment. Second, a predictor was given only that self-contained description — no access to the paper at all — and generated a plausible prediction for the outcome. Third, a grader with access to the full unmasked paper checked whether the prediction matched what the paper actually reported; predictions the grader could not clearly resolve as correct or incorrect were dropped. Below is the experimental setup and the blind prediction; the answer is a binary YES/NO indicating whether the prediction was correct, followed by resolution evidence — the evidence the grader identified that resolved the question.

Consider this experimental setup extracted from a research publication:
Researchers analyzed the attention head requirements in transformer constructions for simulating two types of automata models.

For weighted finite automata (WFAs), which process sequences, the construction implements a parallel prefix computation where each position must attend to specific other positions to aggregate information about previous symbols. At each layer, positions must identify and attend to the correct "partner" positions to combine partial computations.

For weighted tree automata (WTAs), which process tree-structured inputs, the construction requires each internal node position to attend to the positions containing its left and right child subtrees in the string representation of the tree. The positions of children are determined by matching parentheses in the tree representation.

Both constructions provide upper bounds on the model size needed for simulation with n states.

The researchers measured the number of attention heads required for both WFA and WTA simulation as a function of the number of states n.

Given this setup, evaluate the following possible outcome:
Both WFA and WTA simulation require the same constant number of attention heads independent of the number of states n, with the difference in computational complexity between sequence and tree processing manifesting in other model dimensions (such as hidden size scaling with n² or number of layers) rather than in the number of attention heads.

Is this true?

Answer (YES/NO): YES